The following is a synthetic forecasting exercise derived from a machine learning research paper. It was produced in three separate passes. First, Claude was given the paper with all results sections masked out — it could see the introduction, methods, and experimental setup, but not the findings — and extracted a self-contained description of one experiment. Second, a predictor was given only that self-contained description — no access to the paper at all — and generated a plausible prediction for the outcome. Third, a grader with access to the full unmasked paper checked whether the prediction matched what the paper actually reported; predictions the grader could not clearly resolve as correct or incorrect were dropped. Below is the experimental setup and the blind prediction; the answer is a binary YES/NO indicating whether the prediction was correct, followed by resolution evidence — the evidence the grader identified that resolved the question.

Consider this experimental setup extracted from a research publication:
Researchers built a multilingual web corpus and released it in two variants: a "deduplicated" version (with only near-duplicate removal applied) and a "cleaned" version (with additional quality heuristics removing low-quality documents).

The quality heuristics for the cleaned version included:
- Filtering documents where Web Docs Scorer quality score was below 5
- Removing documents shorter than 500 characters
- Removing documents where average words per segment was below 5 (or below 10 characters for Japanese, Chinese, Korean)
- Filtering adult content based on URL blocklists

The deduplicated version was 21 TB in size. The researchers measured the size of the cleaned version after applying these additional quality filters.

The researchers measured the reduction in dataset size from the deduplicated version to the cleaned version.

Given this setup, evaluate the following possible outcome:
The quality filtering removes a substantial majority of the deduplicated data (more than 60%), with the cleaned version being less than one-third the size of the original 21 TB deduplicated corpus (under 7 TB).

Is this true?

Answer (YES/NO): NO